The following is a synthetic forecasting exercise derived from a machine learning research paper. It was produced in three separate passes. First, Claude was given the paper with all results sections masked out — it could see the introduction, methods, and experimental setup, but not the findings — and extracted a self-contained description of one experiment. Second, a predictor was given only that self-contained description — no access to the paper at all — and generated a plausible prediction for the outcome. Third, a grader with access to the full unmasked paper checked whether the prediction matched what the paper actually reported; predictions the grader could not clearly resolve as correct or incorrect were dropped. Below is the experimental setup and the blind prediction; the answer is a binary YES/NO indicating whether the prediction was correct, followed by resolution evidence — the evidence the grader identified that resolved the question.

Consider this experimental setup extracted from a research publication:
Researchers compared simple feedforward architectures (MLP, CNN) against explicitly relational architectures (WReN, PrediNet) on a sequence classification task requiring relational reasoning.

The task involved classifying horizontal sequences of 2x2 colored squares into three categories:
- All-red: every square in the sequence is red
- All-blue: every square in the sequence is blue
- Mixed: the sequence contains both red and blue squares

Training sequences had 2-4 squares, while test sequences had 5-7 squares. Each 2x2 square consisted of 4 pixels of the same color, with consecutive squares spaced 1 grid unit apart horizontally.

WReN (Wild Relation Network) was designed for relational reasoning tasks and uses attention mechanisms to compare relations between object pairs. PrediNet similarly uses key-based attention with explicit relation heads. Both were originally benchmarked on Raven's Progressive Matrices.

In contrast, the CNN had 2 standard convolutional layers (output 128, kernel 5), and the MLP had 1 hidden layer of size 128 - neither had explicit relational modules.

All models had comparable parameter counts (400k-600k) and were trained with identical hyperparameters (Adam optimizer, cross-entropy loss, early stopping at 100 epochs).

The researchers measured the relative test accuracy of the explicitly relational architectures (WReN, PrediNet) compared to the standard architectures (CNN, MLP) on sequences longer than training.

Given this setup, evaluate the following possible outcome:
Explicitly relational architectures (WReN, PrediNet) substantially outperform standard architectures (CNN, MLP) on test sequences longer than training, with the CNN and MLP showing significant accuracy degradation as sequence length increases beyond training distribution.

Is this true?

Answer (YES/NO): NO